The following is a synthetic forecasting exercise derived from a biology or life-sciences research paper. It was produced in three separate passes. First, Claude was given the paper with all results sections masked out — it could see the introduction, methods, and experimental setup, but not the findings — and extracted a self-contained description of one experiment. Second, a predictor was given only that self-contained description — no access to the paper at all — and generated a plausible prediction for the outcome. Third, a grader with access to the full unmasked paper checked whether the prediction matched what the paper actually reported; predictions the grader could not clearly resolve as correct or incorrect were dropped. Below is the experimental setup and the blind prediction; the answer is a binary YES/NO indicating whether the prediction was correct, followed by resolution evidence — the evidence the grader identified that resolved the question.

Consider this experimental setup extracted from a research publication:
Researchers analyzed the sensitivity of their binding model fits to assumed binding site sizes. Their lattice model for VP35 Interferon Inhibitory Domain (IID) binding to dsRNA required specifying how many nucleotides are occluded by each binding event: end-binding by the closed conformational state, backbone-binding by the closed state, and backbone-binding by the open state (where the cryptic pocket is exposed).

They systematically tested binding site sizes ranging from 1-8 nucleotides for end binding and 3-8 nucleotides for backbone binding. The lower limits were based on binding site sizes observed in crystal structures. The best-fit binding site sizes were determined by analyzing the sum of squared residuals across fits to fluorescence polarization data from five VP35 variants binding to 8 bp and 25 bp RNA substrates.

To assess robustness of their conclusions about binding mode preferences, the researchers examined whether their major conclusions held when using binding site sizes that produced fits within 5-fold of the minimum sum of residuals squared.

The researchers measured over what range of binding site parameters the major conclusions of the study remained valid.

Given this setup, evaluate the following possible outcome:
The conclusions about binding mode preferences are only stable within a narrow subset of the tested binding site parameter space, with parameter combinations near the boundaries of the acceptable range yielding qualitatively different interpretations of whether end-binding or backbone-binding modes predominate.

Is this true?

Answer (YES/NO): NO